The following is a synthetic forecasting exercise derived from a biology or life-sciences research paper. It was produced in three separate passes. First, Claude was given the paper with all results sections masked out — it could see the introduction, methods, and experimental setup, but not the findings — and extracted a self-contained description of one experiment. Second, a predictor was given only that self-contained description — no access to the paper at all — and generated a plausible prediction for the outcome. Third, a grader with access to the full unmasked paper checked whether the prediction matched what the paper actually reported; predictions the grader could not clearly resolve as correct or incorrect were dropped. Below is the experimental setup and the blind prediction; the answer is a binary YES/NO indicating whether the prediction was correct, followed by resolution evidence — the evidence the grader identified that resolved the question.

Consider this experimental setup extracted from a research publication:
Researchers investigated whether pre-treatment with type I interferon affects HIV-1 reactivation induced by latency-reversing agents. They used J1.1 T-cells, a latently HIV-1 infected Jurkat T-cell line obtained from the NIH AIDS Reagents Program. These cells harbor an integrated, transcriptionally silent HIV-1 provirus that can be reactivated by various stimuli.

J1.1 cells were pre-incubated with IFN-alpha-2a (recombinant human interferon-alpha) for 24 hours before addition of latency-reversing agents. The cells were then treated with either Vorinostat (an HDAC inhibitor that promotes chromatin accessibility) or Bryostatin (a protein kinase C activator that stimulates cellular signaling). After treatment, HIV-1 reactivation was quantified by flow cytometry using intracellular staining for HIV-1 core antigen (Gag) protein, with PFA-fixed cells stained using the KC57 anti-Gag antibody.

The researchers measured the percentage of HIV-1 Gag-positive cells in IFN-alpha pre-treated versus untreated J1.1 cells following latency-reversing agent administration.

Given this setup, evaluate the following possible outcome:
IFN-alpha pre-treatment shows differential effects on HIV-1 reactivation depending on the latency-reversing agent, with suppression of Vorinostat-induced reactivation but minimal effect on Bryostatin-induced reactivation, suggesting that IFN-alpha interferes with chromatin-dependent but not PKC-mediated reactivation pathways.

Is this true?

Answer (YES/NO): NO